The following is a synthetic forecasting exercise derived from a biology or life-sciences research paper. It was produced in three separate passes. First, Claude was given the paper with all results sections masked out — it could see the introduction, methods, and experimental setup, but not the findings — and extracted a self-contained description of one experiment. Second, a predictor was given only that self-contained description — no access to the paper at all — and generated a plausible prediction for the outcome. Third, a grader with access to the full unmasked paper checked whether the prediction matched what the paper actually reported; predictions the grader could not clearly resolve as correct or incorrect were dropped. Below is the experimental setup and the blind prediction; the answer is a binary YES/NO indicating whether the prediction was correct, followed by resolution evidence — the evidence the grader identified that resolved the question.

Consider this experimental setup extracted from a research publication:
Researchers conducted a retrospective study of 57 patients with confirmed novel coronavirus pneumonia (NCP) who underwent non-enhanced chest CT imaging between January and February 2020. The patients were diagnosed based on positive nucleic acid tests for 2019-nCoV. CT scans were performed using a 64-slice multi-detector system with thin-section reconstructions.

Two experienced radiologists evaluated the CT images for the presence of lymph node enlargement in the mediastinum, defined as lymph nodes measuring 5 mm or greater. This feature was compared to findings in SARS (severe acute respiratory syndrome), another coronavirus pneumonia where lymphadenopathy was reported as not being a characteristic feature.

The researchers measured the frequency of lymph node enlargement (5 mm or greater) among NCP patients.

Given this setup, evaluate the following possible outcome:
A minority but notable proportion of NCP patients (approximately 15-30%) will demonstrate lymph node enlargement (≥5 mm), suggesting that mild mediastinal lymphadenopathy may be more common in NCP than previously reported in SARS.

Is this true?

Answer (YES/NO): NO